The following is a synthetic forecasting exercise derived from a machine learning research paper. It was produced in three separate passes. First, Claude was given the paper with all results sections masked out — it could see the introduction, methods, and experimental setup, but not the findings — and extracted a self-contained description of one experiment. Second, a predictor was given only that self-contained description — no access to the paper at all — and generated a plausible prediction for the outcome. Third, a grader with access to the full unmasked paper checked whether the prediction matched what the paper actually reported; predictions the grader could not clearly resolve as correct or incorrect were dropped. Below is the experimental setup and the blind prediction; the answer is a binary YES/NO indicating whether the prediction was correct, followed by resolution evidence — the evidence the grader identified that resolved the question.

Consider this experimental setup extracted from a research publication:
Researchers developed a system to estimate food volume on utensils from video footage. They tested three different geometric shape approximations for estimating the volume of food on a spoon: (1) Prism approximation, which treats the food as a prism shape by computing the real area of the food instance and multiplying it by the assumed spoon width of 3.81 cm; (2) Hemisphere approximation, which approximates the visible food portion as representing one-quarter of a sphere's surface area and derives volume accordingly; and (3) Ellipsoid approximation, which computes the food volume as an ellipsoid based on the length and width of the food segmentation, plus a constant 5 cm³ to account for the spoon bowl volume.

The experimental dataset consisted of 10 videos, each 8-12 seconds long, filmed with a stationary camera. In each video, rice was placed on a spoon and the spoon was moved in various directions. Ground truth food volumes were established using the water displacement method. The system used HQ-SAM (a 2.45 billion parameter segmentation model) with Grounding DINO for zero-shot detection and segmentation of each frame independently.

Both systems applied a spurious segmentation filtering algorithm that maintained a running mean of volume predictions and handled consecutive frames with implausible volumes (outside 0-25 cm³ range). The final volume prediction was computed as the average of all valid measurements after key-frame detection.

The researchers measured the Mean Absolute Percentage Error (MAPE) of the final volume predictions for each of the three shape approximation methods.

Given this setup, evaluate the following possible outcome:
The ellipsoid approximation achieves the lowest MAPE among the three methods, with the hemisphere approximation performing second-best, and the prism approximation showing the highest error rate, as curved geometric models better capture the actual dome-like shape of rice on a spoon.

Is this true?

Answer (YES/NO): NO